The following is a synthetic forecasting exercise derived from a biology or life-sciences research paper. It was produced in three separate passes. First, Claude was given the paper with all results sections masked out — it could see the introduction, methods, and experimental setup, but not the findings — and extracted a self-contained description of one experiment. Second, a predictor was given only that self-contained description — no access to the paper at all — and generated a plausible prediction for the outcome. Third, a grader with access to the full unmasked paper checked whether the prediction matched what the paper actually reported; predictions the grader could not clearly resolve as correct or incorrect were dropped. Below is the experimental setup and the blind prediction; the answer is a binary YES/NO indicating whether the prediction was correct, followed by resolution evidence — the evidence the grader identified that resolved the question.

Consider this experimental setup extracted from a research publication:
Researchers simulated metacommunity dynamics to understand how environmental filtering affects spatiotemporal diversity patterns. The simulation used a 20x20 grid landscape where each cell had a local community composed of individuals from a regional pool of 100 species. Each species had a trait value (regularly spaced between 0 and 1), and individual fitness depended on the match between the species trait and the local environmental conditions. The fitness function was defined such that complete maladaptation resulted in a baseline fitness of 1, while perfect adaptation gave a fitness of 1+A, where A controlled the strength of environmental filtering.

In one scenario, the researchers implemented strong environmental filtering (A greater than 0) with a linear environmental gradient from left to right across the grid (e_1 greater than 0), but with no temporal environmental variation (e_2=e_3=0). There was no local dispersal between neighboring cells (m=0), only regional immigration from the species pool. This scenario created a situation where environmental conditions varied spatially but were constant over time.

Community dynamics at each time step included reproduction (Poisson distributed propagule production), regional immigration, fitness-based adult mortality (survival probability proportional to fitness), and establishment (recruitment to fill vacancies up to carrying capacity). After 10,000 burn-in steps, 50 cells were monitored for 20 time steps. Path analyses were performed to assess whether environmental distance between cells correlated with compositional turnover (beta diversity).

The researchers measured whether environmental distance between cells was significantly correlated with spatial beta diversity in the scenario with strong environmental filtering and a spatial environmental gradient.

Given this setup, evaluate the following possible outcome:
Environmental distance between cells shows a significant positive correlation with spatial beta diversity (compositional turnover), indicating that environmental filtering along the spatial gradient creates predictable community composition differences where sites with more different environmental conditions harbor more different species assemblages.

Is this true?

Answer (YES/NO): YES